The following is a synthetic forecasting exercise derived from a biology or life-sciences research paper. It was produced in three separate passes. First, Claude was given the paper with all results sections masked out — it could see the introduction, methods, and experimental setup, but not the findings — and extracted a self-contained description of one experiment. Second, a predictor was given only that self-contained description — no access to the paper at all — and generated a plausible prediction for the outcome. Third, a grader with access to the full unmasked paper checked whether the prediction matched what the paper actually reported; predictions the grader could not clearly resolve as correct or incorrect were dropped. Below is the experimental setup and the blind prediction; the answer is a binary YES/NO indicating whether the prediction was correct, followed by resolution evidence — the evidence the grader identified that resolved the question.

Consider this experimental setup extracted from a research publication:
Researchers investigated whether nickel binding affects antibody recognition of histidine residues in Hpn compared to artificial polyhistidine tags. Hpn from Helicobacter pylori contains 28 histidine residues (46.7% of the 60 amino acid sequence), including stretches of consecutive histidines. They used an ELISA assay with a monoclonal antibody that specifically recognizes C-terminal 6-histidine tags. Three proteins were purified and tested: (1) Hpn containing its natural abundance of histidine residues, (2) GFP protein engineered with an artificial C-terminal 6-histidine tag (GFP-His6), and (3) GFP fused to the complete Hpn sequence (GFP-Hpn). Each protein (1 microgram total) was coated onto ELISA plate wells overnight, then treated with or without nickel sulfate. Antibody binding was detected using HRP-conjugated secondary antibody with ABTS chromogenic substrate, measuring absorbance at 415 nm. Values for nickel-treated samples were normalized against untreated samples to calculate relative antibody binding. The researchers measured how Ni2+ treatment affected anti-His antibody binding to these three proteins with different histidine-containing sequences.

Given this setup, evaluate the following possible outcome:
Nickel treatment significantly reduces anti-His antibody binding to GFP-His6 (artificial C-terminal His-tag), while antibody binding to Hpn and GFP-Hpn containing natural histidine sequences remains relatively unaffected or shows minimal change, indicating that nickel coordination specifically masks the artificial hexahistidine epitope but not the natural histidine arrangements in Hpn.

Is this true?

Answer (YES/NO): NO